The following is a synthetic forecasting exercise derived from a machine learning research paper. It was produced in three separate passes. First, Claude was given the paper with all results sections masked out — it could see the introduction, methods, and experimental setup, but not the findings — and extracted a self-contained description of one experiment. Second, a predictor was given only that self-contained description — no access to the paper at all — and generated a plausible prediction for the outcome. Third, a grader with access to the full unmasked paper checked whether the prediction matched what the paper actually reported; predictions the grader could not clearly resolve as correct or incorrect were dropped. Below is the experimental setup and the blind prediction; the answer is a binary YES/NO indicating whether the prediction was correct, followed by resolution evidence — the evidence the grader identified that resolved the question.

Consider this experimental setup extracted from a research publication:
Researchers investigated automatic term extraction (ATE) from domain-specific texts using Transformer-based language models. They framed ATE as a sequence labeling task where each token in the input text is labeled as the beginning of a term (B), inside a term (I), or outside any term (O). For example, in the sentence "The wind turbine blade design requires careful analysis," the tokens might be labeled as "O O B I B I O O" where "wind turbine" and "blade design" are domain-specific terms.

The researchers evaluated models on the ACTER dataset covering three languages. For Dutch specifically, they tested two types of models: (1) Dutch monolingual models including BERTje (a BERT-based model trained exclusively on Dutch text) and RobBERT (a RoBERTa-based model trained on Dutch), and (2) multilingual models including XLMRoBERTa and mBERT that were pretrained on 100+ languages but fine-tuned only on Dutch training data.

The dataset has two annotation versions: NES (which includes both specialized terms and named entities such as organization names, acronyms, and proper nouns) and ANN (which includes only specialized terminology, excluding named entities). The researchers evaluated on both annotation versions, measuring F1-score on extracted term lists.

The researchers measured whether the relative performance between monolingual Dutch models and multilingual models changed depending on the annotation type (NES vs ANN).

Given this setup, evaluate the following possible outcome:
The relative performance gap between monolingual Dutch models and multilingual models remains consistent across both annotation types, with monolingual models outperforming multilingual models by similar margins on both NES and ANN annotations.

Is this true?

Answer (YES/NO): NO